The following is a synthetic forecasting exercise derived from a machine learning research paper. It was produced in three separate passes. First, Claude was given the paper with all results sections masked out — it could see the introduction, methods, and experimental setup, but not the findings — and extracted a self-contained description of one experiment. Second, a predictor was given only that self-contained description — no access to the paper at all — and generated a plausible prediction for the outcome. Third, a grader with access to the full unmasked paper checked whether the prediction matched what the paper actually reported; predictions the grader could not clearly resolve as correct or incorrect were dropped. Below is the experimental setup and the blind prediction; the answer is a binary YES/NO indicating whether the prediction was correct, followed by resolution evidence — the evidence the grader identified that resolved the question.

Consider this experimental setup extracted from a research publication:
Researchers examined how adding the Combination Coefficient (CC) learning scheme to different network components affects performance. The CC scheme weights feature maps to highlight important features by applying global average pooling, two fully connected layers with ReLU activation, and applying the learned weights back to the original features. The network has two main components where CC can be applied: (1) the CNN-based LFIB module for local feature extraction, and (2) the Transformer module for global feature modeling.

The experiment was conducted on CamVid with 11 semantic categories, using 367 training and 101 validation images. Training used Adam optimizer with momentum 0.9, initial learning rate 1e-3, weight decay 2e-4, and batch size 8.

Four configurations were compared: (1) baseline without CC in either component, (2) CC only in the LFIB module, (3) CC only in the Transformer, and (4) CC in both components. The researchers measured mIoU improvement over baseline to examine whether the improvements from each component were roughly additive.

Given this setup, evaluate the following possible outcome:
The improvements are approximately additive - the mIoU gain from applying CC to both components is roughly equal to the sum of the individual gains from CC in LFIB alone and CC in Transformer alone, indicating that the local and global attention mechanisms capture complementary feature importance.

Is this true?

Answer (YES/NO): NO